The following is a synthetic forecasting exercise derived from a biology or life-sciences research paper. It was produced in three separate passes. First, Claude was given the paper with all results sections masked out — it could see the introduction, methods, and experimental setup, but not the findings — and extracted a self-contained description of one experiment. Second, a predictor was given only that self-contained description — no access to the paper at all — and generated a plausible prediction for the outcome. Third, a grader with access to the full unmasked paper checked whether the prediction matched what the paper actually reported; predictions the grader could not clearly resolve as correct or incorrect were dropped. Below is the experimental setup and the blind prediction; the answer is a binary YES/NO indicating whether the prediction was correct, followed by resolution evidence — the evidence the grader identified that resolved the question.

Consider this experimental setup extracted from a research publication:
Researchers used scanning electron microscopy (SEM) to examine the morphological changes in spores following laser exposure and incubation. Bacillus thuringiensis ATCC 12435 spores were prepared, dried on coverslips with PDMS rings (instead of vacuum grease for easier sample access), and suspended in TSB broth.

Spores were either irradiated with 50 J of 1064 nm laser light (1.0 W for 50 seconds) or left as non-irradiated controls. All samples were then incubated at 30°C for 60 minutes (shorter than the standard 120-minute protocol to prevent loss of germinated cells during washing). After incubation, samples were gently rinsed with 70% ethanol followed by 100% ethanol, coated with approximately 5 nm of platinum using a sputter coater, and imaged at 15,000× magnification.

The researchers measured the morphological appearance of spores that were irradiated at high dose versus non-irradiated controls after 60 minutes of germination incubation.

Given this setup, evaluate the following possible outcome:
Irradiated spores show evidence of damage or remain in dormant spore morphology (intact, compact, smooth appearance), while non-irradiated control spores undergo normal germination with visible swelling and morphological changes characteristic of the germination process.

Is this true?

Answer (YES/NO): YES